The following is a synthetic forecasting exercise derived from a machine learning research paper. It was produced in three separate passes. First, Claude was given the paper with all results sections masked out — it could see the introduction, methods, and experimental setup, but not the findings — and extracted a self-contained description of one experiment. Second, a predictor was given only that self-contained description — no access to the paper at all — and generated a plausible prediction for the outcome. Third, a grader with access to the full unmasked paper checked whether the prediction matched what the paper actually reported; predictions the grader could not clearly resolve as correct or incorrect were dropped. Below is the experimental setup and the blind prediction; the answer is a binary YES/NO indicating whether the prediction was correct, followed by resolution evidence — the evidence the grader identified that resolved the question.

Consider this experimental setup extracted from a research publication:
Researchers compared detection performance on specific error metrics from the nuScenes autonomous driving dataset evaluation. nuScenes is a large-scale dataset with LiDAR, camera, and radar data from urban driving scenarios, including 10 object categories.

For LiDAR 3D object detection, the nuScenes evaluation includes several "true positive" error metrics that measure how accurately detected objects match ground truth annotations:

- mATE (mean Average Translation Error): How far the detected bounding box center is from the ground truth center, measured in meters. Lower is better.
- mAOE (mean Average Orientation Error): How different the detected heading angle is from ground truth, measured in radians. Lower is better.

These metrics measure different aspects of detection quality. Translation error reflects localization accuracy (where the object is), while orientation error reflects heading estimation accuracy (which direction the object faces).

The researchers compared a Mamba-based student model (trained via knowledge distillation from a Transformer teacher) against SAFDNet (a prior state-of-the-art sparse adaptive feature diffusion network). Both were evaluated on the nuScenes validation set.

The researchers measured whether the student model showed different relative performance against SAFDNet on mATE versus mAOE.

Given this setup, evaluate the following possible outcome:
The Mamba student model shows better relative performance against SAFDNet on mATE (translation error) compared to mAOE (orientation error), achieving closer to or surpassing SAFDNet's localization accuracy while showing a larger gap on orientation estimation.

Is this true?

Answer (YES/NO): YES